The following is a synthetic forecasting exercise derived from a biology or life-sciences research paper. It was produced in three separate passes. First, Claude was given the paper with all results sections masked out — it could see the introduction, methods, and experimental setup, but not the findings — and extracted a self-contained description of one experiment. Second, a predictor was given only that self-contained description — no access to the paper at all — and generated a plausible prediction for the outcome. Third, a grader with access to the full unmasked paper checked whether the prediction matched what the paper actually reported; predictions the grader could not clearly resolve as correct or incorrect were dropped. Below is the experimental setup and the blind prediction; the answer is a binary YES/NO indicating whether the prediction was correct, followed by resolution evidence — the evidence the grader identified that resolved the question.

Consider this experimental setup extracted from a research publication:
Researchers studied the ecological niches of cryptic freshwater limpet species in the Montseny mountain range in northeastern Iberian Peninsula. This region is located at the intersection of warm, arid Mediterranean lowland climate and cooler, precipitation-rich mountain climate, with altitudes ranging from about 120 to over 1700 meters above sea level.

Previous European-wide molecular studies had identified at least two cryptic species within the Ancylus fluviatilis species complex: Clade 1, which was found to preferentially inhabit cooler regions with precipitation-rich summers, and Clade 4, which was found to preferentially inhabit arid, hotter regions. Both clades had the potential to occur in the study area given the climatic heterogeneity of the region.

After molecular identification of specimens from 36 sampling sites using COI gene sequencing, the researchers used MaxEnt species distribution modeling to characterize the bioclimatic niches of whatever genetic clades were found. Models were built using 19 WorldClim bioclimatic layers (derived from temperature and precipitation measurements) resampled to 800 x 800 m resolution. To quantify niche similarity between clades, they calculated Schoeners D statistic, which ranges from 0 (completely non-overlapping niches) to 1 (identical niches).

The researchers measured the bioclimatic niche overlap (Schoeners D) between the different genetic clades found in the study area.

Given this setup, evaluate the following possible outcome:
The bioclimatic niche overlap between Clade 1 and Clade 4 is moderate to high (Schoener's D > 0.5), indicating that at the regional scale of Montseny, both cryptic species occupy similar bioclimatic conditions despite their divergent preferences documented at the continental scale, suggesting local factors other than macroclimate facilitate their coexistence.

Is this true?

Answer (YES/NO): NO